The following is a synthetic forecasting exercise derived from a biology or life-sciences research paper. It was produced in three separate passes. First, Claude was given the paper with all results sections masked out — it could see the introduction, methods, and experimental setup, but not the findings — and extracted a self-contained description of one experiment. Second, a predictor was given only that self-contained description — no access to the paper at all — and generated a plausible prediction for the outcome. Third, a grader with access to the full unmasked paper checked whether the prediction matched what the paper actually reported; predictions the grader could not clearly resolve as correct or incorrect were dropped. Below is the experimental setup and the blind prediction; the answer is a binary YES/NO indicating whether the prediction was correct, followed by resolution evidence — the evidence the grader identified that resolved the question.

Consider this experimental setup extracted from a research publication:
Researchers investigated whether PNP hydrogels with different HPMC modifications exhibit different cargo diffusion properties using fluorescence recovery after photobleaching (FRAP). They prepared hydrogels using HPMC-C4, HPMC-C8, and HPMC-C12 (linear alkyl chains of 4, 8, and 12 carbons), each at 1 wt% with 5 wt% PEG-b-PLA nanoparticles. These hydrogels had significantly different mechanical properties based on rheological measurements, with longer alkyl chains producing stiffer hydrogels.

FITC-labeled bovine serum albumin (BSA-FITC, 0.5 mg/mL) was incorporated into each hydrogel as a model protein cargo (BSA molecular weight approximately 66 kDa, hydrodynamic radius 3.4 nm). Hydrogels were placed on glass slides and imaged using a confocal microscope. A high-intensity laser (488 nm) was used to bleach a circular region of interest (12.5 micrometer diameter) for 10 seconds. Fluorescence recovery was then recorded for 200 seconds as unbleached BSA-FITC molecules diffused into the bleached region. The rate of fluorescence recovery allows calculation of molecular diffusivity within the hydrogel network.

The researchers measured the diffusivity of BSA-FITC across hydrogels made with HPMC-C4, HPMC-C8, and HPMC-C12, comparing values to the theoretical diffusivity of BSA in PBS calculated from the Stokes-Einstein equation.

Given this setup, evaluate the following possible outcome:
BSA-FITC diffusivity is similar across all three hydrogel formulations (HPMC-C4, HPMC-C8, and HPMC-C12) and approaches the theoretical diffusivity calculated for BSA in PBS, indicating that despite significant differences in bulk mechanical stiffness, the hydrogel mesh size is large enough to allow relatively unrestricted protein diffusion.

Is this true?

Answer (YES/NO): NO